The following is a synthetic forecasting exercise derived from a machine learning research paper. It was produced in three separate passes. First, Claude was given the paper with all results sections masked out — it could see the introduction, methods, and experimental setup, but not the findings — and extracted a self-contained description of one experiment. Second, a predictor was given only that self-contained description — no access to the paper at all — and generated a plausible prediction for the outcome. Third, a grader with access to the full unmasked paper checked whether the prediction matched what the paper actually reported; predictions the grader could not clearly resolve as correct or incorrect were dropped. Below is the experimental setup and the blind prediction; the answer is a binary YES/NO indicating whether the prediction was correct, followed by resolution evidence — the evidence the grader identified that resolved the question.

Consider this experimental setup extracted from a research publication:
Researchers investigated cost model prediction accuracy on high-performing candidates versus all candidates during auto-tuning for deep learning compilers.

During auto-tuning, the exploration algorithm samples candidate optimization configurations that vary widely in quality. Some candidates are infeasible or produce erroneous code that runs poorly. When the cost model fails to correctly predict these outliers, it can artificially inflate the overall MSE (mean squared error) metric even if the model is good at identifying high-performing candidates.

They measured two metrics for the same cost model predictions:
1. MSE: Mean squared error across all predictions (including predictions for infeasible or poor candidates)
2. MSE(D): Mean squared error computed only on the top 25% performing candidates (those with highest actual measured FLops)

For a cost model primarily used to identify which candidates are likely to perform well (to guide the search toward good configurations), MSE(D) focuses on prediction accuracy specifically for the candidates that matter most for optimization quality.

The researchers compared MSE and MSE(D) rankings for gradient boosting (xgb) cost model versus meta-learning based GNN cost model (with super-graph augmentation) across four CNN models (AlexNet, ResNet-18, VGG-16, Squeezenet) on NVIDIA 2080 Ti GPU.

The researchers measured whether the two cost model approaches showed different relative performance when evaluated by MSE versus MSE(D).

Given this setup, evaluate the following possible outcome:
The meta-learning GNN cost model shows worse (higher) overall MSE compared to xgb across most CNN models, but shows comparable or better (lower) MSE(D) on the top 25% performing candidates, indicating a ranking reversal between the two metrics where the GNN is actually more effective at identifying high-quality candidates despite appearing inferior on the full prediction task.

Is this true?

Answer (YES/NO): NO